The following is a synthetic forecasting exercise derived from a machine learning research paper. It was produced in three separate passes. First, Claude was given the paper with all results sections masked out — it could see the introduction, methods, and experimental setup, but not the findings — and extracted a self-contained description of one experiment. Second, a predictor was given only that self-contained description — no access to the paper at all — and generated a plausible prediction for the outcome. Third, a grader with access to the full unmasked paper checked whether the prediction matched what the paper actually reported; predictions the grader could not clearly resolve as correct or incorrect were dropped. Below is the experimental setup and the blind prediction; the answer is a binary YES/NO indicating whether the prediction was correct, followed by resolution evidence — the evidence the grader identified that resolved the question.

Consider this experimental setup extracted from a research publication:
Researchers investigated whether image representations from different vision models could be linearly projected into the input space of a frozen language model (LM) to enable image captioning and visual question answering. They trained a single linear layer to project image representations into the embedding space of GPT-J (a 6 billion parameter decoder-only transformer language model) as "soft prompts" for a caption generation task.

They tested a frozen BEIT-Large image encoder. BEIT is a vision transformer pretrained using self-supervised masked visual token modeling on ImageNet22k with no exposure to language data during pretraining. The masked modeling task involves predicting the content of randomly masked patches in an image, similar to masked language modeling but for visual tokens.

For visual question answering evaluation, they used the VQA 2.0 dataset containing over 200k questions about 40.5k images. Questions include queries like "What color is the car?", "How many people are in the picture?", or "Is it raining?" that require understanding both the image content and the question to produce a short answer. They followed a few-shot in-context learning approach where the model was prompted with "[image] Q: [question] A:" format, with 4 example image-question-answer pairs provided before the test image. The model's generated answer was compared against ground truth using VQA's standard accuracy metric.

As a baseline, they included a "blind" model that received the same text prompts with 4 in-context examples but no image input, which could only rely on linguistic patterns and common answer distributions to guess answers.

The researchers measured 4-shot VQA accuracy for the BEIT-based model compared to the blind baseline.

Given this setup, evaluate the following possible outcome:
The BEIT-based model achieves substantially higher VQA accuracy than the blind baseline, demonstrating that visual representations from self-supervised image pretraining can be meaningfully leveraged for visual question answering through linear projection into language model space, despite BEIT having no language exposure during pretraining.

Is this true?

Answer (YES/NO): NO